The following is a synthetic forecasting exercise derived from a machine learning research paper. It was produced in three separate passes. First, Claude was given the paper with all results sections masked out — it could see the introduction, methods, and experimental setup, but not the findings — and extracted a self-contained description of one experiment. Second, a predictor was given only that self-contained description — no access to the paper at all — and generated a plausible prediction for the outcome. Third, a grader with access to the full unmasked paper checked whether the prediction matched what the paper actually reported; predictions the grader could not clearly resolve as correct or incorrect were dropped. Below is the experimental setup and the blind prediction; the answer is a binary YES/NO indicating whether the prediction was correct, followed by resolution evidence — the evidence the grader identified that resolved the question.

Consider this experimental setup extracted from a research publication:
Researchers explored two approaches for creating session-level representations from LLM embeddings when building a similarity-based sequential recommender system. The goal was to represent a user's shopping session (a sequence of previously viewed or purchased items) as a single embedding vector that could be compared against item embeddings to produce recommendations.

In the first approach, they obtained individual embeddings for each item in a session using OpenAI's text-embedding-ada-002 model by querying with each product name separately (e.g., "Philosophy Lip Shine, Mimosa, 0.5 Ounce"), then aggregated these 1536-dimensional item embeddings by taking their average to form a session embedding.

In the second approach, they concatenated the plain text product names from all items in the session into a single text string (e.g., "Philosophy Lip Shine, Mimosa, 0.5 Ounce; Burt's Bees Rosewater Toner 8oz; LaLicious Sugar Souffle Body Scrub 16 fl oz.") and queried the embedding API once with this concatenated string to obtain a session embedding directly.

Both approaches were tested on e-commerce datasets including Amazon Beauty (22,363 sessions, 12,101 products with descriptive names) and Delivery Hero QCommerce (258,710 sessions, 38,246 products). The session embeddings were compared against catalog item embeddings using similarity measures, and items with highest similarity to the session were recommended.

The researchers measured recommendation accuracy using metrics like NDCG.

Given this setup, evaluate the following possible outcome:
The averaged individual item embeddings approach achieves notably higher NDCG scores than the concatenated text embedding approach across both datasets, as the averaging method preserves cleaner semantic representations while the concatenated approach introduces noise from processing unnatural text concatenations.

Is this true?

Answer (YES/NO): YES